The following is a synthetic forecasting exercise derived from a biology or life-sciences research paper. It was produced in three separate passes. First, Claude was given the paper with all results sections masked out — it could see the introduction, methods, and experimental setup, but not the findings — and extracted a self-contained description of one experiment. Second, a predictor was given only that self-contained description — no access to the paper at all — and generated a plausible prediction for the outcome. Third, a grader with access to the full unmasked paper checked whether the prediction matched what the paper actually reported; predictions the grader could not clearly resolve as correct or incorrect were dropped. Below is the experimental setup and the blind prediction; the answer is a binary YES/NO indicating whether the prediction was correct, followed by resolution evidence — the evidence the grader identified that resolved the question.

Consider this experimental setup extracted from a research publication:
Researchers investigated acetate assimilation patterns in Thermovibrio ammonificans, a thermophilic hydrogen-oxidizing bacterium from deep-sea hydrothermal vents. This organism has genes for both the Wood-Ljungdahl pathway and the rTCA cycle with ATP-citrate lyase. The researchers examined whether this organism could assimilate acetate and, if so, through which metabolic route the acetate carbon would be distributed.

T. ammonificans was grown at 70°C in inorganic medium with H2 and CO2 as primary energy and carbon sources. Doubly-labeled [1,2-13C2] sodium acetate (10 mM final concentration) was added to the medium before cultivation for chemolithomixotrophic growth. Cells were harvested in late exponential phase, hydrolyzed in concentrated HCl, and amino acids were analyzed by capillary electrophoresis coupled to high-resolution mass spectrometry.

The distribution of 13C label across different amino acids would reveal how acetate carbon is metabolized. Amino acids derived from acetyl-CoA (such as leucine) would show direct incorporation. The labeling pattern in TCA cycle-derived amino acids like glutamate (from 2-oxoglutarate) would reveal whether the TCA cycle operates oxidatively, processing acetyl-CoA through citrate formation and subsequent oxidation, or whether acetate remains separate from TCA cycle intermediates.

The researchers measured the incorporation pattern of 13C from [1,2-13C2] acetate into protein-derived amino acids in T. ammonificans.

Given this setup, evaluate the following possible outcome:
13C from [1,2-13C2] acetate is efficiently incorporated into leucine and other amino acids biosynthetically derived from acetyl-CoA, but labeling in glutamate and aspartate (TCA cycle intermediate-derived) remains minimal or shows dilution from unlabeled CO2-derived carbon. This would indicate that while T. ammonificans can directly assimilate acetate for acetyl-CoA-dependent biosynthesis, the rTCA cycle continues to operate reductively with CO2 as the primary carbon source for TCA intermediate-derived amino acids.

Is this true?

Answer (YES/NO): NO